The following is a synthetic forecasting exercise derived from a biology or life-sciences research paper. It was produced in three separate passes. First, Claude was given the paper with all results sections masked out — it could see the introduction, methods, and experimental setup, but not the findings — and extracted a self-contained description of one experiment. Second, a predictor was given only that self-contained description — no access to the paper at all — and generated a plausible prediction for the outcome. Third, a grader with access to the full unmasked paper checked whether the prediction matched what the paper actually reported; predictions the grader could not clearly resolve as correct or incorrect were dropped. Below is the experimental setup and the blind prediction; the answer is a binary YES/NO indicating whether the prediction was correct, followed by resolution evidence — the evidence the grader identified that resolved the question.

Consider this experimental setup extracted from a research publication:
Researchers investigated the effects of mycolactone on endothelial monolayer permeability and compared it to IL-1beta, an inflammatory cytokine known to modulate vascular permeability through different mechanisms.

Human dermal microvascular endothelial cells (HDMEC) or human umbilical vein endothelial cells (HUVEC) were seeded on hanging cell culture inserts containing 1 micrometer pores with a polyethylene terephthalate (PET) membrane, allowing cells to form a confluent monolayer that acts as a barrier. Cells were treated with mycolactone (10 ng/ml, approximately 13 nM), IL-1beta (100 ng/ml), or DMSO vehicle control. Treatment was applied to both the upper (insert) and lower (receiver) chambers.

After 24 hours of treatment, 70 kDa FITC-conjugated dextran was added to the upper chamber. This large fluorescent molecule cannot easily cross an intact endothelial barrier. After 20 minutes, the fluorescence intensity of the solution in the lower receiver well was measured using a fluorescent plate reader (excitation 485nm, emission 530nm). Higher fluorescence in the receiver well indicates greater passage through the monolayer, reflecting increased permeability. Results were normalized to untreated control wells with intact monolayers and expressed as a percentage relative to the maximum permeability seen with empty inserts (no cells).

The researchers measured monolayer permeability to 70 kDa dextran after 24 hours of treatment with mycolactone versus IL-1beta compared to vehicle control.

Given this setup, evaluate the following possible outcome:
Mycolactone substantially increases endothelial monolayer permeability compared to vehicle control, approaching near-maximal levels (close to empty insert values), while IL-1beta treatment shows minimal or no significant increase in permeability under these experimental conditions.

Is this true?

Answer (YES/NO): NO